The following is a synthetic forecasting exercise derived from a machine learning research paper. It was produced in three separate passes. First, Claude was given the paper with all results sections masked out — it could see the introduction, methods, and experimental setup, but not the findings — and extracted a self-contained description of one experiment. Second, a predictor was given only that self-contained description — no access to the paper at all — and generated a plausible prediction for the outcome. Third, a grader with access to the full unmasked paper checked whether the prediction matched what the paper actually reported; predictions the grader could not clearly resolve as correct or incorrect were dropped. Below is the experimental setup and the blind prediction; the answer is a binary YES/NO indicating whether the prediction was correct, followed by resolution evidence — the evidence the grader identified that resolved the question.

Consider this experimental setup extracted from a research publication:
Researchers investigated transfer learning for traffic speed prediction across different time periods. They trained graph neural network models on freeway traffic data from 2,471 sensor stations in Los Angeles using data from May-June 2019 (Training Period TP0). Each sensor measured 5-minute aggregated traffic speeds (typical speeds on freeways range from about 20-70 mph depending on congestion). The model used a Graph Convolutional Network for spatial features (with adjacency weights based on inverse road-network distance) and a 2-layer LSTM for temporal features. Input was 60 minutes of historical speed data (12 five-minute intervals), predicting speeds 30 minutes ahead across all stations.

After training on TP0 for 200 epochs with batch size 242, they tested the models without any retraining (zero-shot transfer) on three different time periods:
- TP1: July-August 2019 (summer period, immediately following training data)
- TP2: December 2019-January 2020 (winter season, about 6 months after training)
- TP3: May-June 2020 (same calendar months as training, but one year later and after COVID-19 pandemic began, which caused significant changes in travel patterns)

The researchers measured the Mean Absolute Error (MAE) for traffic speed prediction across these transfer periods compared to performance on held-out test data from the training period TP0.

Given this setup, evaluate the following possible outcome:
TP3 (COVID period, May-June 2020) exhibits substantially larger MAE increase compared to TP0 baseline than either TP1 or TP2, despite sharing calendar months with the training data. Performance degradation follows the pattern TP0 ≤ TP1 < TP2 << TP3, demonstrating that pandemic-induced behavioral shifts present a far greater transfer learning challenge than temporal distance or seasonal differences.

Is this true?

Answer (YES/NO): NO